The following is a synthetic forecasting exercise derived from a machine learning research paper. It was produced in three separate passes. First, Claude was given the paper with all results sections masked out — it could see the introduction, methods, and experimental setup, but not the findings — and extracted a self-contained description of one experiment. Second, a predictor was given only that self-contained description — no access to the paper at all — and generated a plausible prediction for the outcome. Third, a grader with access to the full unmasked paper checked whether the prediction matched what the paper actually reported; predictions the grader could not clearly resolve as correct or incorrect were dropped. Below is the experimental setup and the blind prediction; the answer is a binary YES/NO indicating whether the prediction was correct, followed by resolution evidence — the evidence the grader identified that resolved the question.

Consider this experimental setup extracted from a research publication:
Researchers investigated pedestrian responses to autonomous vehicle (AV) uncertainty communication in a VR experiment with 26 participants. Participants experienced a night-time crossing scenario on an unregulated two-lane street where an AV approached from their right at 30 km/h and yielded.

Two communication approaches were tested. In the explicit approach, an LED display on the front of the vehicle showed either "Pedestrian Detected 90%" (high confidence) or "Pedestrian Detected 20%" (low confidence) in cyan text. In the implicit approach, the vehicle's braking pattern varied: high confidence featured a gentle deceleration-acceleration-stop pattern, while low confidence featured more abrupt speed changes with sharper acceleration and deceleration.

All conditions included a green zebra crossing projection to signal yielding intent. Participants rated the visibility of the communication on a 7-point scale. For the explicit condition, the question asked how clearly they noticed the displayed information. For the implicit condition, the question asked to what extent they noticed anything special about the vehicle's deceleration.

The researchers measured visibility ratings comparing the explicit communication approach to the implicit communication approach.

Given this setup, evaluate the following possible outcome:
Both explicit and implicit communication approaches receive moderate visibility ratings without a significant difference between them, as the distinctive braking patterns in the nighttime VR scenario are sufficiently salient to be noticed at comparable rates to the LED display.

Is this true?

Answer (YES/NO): NO